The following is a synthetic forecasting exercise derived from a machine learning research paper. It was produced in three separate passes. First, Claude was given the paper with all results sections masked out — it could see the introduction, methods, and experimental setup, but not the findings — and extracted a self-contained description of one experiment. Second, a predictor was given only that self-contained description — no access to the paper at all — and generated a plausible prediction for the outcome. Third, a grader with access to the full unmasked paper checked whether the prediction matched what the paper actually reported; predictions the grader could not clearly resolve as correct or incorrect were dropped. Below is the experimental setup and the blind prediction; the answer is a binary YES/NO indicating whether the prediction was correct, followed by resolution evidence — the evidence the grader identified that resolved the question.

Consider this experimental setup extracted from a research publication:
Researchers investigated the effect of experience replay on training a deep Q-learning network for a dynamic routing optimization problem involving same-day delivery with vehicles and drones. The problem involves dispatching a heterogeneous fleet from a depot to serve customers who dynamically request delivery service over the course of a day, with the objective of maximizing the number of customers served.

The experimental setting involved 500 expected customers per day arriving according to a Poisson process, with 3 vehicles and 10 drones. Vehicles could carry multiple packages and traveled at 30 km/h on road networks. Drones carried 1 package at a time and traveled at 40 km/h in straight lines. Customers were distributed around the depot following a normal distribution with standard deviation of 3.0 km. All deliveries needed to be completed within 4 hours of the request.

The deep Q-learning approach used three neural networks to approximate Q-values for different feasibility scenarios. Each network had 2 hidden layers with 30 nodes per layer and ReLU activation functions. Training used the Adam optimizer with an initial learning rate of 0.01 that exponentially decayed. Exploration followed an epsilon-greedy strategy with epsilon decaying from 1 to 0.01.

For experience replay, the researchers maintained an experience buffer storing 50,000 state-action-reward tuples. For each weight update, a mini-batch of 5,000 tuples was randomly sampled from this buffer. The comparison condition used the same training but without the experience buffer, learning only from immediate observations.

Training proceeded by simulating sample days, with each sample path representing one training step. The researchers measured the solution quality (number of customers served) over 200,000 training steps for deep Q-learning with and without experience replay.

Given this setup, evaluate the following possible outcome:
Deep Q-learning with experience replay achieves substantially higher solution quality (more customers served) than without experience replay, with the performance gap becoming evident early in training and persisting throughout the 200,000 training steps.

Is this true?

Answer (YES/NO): YES